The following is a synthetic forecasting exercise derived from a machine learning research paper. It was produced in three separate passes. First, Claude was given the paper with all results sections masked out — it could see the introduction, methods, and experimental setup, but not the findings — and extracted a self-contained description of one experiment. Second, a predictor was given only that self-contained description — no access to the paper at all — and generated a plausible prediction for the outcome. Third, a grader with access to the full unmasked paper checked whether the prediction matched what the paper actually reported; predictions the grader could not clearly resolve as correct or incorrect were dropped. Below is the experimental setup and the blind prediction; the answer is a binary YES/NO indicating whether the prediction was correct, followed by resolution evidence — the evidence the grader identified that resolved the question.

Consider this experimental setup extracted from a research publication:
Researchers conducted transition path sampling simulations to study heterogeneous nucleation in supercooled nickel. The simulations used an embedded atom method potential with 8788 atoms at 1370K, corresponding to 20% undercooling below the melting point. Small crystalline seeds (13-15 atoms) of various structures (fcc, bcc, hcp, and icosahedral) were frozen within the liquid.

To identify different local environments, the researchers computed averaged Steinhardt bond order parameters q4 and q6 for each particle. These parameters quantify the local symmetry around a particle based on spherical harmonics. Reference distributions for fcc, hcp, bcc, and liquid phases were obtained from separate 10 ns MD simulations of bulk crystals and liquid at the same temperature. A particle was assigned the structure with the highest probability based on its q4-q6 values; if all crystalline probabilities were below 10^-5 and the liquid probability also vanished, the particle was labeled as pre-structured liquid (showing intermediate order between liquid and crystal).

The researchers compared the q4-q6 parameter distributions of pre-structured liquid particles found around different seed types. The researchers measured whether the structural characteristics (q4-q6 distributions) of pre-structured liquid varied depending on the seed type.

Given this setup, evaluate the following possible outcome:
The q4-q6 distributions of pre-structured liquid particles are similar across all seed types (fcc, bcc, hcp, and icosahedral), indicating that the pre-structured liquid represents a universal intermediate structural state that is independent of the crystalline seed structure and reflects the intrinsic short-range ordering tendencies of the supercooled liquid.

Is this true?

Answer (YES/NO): NO